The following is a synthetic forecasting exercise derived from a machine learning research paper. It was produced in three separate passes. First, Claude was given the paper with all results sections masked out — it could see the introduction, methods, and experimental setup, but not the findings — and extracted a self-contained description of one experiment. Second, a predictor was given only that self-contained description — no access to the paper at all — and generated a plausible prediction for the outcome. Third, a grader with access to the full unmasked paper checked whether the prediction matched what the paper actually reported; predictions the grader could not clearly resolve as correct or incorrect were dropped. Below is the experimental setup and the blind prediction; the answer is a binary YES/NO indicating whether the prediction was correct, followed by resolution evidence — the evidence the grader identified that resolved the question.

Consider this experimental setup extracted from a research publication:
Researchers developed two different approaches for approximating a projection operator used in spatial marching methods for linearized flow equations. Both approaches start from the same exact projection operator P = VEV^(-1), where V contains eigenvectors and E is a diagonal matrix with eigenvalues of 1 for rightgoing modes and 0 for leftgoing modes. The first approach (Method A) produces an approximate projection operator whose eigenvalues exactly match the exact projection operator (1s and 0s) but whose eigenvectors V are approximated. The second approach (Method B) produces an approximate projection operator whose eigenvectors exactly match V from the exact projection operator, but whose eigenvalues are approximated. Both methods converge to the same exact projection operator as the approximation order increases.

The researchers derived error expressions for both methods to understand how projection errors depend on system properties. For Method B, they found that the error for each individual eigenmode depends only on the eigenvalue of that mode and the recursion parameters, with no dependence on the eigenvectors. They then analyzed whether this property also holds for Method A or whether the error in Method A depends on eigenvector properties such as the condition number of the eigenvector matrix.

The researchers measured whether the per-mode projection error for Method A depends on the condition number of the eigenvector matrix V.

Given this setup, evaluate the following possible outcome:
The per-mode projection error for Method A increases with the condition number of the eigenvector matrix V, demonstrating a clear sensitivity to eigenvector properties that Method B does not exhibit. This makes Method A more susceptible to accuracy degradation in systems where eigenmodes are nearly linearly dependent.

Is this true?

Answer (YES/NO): YES